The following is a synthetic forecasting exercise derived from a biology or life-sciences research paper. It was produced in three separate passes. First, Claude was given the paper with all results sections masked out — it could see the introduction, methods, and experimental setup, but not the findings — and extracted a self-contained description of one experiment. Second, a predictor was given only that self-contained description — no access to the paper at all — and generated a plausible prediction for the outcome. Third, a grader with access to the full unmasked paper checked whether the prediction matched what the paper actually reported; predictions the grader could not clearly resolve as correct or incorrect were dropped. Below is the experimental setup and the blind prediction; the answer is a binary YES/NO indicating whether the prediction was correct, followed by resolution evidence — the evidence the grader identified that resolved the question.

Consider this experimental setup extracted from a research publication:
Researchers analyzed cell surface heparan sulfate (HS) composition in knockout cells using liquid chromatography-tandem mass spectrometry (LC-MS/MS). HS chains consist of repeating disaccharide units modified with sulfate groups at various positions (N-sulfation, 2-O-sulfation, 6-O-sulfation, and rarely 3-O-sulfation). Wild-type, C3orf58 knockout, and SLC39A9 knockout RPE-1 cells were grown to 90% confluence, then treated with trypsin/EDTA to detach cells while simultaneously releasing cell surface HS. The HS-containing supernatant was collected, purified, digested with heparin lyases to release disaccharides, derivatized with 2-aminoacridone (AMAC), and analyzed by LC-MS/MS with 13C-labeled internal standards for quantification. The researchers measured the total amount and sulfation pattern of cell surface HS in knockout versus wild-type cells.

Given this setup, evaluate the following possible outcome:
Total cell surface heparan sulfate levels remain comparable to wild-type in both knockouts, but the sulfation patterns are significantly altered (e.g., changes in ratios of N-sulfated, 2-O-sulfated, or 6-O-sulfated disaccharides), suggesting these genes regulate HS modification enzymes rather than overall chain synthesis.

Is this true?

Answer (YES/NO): NO